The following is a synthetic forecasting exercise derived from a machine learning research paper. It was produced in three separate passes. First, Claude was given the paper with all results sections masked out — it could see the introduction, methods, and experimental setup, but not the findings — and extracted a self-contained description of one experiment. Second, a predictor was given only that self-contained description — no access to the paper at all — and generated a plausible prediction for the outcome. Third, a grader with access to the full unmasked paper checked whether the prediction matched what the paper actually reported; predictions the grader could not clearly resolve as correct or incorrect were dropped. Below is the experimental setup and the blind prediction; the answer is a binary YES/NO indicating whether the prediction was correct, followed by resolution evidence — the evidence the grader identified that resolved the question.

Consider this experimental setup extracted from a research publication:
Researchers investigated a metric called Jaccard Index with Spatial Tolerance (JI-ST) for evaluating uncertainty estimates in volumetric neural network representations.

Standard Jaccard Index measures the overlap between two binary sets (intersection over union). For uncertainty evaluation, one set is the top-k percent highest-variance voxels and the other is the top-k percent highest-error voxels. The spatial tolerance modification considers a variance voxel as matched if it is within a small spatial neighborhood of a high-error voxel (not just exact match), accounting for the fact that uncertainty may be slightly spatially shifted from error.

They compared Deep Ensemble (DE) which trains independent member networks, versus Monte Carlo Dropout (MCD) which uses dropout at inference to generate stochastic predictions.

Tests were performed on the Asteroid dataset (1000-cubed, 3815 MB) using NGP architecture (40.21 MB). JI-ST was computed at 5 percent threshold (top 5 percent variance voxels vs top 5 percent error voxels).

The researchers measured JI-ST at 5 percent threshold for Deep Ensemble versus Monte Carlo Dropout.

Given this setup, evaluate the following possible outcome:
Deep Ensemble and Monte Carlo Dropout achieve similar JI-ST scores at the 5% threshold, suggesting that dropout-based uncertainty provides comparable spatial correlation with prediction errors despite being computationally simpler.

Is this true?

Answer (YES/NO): NO